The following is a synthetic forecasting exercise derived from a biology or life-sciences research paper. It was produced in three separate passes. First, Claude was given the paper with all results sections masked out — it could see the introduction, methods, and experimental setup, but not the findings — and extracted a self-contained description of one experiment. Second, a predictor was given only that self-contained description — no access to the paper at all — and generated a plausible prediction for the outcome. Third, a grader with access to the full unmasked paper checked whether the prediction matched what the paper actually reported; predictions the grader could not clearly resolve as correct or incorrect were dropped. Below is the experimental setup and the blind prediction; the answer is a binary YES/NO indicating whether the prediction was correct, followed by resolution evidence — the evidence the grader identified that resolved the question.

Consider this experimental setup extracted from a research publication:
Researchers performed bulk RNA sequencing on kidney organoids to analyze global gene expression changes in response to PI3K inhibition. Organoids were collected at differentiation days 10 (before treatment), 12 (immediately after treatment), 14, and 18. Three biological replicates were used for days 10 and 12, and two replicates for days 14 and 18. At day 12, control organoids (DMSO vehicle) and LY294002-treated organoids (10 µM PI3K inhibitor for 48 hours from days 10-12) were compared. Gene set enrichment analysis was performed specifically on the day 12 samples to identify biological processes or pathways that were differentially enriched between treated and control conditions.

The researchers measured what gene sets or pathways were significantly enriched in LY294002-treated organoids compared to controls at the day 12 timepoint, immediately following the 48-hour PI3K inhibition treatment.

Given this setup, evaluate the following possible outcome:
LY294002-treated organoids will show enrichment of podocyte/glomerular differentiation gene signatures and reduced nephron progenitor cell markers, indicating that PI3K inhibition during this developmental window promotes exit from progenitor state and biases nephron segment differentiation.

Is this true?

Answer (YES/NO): NO